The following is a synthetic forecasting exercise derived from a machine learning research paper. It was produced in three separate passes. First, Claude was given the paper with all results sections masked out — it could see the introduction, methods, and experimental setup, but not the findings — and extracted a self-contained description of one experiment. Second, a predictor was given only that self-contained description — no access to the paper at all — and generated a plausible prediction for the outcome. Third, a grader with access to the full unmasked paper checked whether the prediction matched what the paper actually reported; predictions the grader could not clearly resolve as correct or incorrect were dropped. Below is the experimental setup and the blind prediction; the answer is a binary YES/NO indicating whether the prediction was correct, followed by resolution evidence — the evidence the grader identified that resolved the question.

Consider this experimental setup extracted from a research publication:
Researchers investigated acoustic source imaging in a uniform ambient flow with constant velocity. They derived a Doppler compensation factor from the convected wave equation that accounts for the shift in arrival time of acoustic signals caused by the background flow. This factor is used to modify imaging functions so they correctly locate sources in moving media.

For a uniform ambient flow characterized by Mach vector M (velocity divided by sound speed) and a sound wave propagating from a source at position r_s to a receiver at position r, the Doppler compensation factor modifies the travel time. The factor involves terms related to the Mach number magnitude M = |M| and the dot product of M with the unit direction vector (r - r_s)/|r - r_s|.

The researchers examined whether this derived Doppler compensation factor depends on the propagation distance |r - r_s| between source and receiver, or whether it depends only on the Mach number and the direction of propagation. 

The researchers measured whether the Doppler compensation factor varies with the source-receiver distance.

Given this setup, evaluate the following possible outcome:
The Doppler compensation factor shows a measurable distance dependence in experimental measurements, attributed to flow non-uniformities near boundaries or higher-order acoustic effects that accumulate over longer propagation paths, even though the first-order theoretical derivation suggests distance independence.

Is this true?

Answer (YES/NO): NO